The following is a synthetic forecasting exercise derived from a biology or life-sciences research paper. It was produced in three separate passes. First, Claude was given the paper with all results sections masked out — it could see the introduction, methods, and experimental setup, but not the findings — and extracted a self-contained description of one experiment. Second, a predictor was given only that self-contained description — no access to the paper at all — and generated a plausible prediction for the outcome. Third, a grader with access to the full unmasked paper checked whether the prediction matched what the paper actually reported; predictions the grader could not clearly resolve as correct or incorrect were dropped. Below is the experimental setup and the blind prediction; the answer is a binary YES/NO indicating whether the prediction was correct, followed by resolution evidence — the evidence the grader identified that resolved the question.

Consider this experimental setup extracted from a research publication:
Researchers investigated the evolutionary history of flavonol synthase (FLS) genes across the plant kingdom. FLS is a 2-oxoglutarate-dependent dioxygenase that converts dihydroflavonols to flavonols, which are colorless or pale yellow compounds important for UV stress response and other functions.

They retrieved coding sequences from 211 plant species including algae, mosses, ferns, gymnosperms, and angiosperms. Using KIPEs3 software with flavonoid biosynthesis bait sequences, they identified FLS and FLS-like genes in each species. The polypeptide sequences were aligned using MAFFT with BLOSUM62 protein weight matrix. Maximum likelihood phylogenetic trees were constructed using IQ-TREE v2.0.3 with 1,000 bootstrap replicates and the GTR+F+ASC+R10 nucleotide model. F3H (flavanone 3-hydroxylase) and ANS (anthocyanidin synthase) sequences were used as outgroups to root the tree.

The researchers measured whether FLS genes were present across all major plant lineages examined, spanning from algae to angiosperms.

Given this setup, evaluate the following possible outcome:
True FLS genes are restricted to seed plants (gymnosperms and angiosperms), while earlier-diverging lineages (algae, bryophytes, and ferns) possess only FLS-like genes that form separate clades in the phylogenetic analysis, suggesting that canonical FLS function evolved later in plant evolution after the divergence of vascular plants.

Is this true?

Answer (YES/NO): NO